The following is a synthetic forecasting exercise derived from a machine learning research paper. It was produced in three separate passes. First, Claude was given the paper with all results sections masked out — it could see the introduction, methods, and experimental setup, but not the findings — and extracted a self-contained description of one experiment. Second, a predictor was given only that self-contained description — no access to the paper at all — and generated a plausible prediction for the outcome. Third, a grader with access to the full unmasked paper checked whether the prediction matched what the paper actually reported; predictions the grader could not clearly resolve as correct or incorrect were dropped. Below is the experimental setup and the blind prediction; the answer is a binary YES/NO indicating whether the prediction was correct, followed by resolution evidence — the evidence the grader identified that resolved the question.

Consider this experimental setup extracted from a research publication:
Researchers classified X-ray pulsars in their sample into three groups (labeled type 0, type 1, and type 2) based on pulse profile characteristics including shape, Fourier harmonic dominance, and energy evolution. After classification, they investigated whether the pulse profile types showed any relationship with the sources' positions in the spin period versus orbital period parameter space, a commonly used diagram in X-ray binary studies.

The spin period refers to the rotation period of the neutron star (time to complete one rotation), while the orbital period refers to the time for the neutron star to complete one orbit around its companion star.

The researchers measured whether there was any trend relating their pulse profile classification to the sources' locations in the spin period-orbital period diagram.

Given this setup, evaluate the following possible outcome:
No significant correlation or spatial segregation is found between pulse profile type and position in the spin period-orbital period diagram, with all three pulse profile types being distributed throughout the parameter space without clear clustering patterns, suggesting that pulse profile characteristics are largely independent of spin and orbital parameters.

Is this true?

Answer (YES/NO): NO